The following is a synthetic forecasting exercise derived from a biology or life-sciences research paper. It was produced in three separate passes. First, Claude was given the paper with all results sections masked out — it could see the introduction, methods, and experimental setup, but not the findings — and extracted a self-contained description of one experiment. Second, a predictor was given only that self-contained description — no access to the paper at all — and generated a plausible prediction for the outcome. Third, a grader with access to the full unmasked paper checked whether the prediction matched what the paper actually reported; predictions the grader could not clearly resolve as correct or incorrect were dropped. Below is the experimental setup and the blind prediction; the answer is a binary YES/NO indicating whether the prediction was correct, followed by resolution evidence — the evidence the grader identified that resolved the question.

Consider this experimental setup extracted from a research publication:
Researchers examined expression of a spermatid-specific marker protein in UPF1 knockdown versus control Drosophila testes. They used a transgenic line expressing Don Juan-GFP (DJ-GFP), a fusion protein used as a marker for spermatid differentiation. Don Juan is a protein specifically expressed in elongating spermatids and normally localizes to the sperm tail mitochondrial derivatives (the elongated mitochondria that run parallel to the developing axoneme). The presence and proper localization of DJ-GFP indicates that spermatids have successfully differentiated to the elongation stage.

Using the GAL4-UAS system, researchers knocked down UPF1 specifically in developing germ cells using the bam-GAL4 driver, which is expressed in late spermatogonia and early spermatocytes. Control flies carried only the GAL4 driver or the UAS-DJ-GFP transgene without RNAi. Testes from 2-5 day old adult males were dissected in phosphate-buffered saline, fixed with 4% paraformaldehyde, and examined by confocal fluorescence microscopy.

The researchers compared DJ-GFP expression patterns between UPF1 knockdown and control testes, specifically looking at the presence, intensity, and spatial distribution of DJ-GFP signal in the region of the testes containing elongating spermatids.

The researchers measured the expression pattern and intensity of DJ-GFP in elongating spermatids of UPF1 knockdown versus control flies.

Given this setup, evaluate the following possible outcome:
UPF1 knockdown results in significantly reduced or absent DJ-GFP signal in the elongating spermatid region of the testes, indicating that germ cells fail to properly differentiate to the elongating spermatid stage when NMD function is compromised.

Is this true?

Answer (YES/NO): NO